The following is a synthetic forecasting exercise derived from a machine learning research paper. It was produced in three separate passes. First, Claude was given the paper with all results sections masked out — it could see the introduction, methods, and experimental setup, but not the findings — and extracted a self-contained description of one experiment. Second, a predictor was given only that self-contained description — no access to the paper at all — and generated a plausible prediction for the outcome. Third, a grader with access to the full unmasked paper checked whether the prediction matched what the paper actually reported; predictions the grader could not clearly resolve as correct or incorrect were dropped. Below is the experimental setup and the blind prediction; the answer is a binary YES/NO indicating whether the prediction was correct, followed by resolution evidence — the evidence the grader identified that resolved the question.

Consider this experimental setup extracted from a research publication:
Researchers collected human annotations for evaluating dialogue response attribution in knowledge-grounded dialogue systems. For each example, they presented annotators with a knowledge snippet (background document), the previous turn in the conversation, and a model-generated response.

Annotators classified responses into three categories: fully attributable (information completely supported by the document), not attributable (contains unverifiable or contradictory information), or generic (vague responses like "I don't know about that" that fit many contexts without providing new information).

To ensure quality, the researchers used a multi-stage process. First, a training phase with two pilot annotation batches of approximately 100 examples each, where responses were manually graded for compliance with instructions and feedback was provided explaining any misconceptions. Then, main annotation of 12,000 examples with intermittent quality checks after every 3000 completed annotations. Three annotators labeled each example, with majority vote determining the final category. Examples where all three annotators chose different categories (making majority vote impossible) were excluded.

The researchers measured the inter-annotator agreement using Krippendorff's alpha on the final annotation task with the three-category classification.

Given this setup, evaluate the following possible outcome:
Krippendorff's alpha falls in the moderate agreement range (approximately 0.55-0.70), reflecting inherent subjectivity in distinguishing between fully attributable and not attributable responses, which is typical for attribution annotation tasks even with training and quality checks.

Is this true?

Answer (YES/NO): NO